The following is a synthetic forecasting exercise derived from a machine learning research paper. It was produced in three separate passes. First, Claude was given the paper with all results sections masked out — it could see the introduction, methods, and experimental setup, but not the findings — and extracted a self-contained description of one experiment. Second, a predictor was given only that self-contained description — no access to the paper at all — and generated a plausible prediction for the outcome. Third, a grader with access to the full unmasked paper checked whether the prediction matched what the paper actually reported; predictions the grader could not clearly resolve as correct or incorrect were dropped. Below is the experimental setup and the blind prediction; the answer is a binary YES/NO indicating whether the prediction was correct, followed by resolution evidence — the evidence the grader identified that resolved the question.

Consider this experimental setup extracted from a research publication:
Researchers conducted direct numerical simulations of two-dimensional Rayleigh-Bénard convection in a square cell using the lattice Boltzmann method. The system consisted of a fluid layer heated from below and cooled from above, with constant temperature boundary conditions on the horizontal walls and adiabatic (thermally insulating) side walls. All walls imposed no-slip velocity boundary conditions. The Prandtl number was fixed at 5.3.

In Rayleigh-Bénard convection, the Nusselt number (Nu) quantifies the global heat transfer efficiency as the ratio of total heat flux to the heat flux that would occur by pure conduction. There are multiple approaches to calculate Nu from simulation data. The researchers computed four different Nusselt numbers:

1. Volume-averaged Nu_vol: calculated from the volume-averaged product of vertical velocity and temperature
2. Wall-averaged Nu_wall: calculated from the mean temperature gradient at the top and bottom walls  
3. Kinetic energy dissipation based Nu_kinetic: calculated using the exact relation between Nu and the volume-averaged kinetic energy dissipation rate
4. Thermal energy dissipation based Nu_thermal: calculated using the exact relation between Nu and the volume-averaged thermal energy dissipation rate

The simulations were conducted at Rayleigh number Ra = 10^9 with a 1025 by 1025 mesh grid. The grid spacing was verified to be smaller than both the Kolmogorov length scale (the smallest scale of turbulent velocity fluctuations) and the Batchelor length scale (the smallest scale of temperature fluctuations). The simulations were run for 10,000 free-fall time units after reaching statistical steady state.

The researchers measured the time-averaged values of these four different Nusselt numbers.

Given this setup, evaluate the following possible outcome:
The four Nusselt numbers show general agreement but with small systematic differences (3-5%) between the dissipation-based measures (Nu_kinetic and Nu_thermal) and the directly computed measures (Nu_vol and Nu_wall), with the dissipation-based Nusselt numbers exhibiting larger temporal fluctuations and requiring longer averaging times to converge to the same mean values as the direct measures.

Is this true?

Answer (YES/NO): NO